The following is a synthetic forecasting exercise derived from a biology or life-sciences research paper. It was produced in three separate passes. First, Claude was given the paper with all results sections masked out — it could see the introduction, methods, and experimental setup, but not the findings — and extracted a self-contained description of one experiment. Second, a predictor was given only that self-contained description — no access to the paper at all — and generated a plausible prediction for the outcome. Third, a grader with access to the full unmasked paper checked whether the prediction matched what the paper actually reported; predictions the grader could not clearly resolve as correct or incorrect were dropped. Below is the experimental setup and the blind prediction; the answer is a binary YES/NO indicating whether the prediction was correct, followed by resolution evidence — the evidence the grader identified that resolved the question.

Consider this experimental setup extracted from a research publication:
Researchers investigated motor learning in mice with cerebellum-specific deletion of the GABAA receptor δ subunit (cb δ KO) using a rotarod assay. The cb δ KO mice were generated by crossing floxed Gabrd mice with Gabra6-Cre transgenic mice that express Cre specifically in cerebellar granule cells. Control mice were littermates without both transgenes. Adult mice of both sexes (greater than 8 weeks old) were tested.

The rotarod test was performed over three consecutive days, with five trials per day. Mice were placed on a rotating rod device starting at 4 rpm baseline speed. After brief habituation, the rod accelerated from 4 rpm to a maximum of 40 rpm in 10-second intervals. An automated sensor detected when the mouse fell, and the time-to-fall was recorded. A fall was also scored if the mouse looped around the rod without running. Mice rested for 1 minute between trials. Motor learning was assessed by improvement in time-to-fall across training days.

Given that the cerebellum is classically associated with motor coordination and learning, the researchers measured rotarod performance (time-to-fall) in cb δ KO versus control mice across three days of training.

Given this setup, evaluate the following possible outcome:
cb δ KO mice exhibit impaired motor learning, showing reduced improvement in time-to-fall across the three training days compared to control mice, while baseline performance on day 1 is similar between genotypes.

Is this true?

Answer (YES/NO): NO